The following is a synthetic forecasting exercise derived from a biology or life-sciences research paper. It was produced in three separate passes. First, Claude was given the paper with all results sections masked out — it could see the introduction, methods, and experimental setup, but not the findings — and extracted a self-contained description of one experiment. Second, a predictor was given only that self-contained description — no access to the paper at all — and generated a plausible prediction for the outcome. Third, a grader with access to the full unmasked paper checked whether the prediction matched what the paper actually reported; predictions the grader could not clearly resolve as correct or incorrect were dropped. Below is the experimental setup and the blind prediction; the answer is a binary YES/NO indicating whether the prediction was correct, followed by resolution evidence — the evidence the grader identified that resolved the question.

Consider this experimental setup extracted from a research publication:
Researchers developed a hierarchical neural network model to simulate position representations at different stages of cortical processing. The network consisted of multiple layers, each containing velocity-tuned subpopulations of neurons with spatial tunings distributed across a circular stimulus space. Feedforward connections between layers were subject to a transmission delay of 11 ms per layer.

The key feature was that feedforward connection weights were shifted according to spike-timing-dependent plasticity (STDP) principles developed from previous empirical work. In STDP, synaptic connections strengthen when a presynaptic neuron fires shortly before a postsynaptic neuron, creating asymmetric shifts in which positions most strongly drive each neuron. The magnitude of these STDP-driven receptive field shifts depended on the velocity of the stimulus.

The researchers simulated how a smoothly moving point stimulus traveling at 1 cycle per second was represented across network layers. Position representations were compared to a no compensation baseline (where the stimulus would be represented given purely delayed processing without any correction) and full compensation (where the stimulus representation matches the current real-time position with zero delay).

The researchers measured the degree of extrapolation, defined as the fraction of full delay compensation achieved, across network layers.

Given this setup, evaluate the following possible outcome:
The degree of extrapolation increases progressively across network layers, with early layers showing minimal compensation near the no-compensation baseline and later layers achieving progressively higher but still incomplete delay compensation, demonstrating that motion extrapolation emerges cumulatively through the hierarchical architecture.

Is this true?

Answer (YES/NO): YES